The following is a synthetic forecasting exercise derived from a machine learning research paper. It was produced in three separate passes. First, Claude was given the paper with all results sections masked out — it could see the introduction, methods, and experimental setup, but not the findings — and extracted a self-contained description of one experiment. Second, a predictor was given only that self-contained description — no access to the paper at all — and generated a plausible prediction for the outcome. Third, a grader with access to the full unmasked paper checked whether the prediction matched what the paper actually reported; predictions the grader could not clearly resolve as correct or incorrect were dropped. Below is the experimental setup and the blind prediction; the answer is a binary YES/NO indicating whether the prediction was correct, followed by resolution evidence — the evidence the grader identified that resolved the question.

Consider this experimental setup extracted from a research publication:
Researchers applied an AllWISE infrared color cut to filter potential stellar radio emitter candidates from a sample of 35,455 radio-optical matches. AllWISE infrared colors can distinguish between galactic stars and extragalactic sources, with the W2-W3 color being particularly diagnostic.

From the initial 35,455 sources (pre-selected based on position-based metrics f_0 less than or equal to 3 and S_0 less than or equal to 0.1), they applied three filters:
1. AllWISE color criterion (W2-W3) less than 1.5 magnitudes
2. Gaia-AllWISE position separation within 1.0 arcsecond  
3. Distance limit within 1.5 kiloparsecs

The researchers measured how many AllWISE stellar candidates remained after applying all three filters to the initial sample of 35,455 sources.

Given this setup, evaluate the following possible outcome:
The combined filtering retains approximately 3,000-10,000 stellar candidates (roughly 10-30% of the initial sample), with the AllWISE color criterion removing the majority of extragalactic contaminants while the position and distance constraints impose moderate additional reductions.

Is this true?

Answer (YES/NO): NO